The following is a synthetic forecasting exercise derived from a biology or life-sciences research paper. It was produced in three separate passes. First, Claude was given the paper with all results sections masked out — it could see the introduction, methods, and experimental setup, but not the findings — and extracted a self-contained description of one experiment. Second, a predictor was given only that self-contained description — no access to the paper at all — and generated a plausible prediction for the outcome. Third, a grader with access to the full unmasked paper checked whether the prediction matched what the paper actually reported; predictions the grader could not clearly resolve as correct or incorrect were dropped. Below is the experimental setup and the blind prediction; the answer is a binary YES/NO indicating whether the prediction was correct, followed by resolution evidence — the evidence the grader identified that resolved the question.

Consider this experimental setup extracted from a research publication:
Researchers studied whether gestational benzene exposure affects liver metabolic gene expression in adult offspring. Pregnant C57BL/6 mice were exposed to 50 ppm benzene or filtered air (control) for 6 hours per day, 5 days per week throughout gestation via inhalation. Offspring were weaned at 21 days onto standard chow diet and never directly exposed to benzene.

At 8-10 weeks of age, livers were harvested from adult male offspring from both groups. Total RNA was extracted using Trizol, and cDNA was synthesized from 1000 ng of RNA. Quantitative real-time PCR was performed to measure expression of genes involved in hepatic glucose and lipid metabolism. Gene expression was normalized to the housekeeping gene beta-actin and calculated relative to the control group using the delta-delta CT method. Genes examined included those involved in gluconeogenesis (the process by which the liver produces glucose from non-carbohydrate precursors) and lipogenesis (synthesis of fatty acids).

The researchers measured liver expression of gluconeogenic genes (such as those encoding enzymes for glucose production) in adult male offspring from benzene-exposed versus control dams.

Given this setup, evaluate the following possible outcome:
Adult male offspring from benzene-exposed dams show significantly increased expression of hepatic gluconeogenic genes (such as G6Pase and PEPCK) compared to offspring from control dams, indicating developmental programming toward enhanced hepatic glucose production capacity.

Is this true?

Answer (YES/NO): YES